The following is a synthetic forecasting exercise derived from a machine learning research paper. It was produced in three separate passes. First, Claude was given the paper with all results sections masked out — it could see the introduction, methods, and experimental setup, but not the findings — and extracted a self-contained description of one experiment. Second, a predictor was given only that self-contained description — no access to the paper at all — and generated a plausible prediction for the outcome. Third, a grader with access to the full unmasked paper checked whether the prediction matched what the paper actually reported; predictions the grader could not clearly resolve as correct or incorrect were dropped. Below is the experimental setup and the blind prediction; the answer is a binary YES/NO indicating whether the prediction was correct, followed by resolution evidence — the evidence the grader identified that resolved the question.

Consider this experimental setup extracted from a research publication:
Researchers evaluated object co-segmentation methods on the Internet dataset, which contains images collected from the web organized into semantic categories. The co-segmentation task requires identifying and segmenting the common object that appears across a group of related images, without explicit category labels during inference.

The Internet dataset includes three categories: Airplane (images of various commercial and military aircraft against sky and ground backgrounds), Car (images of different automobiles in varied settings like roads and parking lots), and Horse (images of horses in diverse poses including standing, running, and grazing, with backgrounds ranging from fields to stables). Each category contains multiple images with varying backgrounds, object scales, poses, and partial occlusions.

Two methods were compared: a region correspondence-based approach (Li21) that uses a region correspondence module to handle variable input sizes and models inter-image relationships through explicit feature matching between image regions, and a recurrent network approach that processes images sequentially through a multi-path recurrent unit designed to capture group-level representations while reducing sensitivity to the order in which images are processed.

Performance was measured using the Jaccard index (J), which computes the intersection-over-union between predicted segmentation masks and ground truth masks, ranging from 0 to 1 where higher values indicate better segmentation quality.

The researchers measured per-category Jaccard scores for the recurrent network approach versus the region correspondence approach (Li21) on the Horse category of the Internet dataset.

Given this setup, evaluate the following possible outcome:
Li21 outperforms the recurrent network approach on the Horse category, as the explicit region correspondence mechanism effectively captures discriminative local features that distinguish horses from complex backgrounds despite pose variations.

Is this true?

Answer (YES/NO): YES